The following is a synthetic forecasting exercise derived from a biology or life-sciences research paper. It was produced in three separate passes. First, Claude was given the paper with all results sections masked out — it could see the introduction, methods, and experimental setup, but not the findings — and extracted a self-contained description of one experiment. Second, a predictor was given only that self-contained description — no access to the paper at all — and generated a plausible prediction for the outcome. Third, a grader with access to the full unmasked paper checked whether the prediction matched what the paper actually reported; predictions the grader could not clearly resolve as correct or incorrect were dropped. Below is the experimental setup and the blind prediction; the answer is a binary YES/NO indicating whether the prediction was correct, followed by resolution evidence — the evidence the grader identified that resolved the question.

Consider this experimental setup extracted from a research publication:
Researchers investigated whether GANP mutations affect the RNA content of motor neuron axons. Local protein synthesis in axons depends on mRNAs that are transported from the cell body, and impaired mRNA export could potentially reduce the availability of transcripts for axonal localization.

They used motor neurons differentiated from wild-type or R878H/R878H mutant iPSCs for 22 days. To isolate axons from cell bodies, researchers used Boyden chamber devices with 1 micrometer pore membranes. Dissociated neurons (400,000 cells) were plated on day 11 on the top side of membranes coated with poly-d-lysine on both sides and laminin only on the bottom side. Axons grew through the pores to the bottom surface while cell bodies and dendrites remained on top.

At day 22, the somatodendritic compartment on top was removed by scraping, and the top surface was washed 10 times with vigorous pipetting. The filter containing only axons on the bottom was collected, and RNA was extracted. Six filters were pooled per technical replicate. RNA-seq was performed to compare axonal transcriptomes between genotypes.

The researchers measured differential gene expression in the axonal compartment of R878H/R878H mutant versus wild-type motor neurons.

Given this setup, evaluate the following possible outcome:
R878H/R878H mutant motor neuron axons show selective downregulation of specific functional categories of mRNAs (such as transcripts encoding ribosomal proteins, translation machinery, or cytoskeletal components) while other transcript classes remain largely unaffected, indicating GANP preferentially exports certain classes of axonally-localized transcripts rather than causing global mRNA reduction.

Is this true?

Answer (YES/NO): NO